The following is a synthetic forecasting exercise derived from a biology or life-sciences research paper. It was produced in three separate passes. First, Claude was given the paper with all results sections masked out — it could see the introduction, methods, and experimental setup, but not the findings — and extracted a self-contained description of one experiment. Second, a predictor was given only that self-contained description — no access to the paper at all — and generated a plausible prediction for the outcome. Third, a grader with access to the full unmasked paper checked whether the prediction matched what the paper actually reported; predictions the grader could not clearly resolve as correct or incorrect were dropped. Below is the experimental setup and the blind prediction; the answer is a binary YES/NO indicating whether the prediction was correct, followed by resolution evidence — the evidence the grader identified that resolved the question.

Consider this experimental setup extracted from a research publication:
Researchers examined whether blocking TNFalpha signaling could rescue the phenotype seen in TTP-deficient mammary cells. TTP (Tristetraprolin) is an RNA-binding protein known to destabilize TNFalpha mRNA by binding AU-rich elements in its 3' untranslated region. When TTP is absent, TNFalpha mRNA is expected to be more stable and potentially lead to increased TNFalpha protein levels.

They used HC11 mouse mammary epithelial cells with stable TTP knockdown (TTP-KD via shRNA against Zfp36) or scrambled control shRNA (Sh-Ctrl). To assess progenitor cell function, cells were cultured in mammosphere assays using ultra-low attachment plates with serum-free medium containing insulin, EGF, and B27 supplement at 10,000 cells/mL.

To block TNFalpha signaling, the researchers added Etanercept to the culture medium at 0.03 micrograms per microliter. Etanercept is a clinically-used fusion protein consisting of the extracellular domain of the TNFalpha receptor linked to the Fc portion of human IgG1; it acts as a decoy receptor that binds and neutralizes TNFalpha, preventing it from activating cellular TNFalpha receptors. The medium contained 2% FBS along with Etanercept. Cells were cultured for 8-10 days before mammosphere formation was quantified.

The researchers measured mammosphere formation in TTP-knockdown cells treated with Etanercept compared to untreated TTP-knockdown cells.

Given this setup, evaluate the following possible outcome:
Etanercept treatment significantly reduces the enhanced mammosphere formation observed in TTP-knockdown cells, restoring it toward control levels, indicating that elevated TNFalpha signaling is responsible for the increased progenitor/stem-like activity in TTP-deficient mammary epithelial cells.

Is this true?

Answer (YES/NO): NO